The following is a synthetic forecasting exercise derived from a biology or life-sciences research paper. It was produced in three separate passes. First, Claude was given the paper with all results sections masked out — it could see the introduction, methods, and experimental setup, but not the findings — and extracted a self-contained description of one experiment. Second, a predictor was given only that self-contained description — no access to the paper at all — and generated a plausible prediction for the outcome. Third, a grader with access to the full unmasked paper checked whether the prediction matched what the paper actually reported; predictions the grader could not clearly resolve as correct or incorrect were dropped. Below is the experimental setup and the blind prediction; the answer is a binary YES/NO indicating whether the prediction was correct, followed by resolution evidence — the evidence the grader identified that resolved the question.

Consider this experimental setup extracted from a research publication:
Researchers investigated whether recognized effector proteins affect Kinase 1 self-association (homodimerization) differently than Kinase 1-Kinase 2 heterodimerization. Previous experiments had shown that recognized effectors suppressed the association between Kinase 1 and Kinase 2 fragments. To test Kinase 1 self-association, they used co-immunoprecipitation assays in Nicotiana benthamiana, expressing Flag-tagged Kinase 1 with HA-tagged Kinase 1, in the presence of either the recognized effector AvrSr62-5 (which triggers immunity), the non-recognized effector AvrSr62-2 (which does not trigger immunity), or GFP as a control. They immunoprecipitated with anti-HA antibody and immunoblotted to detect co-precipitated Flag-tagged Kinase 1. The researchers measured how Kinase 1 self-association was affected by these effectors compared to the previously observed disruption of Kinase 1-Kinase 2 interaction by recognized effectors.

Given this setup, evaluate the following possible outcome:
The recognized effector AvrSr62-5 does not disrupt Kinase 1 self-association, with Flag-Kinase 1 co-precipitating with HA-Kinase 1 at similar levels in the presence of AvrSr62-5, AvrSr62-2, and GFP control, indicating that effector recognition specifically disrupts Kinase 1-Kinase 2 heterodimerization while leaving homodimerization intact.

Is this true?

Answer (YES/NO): NO